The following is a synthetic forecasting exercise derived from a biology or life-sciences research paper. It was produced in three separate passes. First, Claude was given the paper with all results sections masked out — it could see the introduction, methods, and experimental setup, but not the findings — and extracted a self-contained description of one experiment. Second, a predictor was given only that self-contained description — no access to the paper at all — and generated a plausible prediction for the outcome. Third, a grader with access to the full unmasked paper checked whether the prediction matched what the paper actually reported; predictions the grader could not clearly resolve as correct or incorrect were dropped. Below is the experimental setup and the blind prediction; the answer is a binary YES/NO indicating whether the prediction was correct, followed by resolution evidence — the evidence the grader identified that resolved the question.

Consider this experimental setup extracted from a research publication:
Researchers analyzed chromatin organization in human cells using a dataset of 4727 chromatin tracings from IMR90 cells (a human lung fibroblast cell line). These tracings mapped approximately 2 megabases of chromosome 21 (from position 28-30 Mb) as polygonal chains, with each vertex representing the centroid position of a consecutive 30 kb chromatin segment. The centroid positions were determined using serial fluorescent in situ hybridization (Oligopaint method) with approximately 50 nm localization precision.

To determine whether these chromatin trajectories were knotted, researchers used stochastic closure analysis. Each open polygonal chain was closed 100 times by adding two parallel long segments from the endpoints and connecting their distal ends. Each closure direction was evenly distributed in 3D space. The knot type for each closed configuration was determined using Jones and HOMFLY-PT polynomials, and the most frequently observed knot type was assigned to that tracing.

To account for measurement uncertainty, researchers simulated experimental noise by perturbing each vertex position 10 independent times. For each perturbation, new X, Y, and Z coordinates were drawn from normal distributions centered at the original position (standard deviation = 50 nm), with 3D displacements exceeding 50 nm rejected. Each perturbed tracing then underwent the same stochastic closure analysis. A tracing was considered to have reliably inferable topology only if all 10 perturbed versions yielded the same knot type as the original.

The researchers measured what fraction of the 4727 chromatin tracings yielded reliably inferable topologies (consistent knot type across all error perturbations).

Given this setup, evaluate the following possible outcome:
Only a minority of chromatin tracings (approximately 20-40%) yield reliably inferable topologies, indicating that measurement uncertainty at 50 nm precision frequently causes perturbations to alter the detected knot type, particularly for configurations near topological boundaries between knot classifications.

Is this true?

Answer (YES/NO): NO